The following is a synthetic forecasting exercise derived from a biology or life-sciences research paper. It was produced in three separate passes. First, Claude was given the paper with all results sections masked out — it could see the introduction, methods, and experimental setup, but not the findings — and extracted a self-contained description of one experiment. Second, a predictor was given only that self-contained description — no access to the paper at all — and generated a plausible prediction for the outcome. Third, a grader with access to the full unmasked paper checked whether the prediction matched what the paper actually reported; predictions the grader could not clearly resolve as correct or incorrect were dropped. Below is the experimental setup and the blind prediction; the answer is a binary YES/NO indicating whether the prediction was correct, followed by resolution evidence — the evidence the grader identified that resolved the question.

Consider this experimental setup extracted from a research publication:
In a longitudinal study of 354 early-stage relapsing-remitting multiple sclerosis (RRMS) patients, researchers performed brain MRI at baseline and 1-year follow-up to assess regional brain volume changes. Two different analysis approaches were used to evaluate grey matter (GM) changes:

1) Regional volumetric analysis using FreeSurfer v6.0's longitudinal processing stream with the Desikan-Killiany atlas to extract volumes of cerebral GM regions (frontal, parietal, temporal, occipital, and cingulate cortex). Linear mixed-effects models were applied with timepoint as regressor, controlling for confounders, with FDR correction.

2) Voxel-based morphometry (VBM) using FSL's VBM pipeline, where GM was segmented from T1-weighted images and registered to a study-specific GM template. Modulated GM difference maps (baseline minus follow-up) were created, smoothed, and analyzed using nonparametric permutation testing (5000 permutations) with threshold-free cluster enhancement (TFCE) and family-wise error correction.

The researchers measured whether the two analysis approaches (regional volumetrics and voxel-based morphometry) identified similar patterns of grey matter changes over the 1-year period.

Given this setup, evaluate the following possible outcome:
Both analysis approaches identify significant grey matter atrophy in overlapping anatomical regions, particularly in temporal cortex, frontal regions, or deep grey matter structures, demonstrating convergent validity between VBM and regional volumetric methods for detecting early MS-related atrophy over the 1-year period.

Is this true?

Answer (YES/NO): YES